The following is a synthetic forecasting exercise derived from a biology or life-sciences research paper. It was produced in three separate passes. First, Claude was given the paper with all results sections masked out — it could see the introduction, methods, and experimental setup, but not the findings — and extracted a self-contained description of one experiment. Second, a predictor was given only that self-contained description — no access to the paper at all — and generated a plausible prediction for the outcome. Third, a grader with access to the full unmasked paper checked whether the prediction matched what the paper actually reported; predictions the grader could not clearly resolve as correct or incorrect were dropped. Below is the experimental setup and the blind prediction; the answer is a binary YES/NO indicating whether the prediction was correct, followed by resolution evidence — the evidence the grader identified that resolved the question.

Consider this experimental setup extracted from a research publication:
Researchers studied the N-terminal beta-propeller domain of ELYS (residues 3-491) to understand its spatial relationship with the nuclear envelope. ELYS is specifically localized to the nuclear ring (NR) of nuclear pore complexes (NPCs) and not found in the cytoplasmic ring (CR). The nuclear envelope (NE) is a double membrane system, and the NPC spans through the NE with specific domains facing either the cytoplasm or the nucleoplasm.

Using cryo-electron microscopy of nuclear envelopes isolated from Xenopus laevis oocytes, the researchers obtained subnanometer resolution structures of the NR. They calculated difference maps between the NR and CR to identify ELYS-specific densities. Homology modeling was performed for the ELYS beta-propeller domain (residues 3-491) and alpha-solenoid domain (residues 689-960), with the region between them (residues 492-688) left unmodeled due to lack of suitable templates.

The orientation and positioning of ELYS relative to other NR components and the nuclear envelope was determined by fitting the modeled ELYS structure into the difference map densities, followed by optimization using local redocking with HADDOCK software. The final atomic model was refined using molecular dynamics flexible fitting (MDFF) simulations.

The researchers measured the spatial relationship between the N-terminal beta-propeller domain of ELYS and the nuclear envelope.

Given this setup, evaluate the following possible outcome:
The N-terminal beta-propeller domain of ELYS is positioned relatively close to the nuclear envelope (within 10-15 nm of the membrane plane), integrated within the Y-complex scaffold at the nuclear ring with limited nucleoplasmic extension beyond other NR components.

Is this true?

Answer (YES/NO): NO